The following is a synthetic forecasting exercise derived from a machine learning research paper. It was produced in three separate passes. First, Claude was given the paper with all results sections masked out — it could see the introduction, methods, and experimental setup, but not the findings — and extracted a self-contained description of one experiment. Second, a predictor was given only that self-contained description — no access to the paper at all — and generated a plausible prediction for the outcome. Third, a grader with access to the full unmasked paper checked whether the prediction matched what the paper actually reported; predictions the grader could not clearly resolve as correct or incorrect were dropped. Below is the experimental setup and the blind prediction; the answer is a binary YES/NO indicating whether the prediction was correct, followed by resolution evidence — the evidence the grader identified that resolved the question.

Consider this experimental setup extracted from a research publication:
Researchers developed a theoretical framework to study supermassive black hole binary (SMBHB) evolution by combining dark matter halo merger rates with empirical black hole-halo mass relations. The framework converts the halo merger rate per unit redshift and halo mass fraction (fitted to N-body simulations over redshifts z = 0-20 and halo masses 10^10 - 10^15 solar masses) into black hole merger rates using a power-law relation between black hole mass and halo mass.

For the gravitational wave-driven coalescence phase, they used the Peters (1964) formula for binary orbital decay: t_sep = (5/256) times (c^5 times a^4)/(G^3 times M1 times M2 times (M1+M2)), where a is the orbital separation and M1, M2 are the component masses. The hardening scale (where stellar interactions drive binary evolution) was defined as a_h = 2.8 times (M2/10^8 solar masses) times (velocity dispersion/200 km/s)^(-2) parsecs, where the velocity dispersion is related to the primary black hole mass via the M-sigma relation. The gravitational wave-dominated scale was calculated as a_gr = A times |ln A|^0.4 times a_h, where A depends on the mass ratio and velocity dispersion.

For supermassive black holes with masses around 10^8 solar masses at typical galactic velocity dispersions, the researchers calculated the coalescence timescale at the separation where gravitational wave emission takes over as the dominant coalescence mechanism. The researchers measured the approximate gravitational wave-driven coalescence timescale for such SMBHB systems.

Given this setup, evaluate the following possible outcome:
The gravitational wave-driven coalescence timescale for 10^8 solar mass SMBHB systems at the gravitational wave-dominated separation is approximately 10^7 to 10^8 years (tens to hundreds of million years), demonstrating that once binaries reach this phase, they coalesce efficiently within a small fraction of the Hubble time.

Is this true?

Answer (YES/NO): YES